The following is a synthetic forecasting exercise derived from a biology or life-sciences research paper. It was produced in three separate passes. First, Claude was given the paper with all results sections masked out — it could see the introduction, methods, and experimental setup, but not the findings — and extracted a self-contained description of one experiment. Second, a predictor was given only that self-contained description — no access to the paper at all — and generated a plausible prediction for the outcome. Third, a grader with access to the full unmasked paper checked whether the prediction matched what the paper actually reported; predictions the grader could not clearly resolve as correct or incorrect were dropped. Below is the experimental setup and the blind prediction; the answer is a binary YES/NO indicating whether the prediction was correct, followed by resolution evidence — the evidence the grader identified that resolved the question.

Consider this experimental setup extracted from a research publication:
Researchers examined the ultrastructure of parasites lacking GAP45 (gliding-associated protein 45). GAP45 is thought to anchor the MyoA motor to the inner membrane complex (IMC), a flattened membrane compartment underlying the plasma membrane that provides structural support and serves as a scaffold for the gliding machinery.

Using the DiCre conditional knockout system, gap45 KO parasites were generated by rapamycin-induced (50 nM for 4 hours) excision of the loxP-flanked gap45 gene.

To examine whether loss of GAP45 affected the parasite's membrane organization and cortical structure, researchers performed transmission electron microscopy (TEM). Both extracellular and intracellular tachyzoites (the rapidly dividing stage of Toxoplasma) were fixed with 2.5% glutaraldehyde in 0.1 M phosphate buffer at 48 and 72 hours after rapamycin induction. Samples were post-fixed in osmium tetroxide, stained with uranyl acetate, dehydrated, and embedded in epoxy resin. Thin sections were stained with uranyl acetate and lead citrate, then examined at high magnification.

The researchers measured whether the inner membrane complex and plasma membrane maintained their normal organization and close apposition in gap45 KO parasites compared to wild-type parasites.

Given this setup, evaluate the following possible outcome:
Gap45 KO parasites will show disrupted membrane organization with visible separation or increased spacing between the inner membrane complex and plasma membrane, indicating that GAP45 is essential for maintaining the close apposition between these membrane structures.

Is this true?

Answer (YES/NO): YES